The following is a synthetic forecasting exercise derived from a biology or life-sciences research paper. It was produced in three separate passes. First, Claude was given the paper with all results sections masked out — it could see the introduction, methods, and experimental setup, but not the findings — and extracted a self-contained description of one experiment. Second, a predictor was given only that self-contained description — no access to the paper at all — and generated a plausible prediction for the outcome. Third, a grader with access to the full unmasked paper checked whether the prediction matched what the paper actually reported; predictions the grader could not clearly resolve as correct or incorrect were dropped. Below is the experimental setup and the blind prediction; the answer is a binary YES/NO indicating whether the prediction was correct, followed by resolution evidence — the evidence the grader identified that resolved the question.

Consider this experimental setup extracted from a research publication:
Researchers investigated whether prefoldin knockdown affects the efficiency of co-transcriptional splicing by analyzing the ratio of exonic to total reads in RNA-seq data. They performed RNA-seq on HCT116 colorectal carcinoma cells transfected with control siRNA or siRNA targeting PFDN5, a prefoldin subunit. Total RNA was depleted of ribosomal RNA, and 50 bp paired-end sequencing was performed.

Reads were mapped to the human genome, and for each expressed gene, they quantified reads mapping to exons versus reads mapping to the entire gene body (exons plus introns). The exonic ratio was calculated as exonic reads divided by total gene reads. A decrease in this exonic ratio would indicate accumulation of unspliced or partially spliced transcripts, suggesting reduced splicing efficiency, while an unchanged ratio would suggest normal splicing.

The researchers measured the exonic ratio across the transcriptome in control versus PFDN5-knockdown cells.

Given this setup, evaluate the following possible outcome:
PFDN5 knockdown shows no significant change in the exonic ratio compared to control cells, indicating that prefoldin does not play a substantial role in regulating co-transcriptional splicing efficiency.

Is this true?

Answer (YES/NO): NO